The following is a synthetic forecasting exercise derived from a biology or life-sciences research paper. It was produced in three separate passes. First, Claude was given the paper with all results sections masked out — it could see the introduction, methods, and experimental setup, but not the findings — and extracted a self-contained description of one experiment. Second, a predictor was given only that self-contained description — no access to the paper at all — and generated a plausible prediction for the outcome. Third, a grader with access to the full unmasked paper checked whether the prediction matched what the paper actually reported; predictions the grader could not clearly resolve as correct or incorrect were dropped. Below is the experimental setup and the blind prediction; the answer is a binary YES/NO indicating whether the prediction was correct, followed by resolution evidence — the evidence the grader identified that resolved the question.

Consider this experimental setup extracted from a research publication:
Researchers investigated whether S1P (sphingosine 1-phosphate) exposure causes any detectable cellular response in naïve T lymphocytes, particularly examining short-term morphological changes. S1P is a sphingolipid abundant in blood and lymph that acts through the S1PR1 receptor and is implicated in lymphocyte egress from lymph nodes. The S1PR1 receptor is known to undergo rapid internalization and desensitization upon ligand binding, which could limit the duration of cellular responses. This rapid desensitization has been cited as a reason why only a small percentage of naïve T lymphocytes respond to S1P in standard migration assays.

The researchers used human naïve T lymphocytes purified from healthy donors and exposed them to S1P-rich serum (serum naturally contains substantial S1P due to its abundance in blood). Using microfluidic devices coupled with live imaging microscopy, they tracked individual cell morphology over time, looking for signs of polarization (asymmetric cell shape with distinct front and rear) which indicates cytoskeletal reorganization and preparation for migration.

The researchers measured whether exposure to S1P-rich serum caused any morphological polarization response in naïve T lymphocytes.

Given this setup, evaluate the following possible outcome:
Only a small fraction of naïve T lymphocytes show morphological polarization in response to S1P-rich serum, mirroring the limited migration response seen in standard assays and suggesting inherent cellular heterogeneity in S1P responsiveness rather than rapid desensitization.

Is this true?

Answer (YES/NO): NO